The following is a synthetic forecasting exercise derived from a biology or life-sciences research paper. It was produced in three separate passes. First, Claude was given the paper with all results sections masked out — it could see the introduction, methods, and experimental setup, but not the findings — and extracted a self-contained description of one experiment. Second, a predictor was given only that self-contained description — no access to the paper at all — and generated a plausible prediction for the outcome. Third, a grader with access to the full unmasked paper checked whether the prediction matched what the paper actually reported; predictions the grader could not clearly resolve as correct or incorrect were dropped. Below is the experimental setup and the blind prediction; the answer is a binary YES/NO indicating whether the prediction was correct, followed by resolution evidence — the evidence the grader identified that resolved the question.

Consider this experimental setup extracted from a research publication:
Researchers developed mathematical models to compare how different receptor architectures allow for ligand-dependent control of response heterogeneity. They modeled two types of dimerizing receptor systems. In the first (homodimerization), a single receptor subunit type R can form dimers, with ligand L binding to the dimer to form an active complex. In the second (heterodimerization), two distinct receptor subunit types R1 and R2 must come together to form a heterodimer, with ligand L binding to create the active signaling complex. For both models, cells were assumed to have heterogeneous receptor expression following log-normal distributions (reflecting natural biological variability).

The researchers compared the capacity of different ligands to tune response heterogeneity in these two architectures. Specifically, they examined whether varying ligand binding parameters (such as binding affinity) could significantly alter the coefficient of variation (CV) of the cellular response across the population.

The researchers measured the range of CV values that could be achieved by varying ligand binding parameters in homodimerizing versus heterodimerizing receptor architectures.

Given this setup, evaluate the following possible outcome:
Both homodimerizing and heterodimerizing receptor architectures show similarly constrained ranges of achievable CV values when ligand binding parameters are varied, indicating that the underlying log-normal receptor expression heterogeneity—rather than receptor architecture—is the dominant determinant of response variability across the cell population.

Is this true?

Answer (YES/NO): NO